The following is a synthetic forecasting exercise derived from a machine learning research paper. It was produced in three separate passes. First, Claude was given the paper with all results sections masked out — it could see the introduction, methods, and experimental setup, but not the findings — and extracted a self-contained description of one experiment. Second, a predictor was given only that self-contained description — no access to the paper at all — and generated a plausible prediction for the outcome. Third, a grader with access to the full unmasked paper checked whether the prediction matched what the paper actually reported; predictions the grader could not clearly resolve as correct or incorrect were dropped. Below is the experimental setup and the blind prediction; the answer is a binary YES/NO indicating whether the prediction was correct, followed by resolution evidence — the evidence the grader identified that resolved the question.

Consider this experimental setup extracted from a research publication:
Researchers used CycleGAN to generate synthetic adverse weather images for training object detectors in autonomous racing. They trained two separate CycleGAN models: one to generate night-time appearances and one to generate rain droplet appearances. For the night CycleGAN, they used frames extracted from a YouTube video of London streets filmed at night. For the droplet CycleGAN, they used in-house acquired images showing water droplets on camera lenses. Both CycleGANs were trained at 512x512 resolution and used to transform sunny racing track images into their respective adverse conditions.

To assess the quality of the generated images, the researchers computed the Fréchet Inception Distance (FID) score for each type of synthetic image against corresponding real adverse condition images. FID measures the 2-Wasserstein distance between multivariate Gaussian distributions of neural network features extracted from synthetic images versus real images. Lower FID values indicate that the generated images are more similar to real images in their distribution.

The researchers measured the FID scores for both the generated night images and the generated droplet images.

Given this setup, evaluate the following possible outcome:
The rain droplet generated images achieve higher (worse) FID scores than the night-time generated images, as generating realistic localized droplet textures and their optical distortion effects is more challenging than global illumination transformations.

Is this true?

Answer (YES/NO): YES